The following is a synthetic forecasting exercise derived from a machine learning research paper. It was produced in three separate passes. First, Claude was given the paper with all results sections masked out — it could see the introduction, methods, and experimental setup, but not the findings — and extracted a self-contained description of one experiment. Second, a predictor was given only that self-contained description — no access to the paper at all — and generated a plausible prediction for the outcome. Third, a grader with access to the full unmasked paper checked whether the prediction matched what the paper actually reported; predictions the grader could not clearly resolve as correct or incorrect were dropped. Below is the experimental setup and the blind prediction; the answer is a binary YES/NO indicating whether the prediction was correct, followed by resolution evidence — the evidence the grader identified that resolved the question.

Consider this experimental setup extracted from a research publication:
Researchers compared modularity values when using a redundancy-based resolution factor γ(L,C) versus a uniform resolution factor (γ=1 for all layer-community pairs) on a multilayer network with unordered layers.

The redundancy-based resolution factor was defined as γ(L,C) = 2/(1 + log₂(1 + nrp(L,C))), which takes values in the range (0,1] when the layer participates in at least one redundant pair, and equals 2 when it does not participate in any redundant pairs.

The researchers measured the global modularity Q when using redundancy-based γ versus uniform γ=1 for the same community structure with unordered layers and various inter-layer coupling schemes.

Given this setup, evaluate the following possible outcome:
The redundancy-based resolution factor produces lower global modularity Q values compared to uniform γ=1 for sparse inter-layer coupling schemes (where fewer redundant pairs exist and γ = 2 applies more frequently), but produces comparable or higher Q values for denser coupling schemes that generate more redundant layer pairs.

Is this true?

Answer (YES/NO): NO